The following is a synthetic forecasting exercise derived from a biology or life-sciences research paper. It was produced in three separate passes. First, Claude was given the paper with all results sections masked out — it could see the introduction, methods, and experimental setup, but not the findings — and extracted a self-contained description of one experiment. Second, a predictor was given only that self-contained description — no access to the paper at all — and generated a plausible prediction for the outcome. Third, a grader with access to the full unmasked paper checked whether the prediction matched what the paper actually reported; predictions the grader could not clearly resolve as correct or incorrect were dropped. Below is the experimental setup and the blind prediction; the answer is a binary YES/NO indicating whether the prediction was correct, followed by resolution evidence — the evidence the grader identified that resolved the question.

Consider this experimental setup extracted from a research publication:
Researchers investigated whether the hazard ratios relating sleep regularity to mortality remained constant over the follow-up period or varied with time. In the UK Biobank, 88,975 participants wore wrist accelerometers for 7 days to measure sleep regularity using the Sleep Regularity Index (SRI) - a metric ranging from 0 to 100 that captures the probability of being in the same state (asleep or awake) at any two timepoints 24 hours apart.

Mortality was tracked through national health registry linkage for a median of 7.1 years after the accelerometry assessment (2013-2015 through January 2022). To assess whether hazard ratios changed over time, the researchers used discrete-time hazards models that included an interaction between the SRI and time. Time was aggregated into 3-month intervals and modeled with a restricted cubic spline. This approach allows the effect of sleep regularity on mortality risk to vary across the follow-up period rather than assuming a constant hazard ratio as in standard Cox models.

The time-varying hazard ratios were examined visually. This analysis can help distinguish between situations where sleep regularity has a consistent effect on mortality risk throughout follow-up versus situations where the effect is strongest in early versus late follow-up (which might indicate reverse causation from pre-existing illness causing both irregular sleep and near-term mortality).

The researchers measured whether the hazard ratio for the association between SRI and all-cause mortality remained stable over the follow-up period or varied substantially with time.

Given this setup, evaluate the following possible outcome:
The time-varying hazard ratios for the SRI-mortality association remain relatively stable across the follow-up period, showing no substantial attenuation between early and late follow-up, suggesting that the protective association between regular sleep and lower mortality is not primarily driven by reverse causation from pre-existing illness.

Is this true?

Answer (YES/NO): NO